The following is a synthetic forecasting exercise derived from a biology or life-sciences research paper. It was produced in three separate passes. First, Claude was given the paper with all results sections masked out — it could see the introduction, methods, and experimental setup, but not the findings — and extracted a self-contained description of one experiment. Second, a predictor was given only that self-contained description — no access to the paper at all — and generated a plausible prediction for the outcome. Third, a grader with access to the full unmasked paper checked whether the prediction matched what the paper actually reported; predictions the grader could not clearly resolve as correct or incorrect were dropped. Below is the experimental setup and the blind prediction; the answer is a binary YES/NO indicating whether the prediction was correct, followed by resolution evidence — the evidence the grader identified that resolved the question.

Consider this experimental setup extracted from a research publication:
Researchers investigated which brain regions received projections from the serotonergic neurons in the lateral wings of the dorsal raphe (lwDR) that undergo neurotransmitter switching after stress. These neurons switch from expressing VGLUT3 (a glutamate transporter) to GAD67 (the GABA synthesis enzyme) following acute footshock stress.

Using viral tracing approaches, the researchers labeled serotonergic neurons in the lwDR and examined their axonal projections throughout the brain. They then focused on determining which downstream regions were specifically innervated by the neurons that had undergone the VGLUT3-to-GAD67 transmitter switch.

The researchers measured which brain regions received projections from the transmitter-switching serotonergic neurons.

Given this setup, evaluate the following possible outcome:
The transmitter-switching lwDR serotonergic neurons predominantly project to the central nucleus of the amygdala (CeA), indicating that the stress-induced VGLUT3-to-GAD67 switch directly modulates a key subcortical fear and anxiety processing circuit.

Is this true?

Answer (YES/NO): NO